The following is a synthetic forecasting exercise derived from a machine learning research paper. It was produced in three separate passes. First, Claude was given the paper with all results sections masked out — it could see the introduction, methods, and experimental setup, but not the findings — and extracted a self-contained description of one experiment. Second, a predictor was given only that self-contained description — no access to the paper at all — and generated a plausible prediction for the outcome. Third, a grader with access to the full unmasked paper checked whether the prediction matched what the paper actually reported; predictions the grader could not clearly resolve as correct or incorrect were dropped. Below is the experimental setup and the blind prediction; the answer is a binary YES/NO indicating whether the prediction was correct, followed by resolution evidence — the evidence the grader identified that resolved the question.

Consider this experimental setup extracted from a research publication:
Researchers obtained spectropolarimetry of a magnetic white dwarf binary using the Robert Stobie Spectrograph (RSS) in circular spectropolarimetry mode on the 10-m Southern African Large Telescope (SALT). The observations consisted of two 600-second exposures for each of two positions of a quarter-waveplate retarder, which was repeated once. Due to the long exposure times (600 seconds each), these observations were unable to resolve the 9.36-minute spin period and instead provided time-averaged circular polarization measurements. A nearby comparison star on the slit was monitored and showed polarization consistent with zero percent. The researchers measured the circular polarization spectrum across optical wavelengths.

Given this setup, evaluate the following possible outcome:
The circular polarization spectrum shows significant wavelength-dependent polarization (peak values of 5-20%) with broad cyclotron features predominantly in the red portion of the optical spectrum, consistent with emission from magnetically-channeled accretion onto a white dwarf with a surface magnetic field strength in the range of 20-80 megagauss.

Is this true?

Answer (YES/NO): NO